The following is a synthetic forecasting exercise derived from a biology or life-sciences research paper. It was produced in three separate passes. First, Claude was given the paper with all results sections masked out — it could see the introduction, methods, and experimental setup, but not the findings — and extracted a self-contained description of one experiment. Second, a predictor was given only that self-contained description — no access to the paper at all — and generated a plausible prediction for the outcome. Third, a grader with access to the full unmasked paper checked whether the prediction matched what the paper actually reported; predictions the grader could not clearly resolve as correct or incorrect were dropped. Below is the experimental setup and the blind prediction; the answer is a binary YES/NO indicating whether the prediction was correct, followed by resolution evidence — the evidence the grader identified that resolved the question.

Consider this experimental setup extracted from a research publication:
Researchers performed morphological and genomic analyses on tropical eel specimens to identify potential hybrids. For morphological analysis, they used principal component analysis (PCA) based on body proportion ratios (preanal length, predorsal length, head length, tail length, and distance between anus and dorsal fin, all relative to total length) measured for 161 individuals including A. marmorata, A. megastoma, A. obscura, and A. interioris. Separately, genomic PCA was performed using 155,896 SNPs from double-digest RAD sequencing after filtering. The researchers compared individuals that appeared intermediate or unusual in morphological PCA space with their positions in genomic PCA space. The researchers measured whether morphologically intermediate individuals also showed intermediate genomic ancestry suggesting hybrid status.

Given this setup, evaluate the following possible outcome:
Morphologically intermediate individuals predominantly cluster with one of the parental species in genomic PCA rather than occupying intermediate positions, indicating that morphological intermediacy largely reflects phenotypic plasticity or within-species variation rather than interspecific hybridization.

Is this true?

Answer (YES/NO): NO